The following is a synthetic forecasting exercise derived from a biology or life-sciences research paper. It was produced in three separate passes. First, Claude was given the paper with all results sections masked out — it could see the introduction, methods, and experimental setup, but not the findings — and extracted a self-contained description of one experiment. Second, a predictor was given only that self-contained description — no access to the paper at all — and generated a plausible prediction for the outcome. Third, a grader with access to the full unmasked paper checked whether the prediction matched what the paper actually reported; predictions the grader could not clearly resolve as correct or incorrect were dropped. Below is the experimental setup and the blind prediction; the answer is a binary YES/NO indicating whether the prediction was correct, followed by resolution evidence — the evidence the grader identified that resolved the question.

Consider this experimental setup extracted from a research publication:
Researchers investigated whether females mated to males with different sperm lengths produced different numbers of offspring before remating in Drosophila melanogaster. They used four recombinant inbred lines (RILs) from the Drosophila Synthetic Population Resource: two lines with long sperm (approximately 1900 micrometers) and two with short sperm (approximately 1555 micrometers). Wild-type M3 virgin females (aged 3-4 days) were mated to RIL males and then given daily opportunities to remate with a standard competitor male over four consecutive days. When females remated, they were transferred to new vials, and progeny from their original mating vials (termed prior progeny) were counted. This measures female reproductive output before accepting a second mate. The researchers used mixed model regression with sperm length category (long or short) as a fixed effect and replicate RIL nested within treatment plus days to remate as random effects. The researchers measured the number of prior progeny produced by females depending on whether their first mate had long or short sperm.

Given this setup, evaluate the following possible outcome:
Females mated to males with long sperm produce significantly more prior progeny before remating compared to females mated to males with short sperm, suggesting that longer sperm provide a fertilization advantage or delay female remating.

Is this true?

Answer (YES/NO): NO